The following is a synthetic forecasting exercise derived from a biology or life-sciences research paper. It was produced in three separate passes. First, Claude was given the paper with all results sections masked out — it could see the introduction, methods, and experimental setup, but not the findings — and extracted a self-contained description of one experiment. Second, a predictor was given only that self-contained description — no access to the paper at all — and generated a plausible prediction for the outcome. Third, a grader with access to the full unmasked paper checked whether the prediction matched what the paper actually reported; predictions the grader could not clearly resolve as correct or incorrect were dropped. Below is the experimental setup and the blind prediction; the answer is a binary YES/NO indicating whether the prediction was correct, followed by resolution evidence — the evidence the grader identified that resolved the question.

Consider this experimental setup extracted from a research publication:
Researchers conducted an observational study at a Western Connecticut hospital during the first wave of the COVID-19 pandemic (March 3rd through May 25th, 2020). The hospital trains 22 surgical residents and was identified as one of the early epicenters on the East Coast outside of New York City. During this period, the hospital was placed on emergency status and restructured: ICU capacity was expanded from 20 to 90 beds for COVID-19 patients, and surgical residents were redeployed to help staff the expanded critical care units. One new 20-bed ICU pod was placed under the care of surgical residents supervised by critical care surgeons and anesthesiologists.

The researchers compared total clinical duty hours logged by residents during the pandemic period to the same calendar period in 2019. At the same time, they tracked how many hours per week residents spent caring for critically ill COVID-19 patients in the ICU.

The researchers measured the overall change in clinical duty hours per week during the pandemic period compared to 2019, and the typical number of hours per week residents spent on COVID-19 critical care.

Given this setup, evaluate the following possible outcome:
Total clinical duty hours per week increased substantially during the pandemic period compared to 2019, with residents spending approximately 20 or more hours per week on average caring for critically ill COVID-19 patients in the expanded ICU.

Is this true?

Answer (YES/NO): NO